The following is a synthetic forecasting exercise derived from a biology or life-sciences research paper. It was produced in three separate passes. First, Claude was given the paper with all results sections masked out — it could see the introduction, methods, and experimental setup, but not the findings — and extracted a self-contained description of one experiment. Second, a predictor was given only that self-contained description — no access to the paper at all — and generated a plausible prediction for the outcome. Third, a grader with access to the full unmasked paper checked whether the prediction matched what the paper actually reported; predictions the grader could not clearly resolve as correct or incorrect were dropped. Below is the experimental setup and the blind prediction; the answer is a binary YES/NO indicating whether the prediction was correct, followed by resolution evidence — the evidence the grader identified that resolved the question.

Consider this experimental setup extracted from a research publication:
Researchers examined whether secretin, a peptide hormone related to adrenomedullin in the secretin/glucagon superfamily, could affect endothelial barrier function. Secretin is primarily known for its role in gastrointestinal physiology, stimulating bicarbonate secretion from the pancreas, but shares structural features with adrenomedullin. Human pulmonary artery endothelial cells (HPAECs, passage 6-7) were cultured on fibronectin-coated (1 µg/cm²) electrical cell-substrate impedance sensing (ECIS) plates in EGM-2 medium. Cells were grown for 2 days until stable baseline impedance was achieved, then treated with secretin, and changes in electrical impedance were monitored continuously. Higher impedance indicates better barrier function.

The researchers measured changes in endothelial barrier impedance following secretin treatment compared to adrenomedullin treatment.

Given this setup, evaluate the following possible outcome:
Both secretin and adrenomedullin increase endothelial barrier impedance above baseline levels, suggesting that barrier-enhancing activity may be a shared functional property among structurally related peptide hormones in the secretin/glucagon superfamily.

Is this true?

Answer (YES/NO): NO